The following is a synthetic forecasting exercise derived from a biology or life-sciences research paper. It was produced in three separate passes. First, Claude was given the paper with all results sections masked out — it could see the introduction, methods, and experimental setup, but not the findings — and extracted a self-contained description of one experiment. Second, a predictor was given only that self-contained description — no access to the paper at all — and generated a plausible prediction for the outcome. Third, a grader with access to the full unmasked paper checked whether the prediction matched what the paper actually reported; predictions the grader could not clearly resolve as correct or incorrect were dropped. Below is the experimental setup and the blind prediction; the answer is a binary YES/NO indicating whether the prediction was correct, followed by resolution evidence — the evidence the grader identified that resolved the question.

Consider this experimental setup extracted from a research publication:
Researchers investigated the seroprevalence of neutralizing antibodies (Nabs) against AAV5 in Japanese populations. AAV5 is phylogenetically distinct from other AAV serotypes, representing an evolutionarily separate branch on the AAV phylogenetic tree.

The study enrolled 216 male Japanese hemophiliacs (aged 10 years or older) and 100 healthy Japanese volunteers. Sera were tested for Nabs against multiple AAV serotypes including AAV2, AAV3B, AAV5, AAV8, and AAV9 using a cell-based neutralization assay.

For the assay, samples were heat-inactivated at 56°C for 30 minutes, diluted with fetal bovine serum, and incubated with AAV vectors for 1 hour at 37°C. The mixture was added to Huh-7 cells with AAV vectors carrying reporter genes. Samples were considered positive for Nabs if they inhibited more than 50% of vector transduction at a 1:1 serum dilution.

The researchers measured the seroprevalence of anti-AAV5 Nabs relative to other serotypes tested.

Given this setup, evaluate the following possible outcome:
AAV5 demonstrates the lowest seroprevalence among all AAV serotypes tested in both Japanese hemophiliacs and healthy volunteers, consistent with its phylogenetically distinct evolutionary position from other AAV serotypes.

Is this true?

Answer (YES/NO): NO